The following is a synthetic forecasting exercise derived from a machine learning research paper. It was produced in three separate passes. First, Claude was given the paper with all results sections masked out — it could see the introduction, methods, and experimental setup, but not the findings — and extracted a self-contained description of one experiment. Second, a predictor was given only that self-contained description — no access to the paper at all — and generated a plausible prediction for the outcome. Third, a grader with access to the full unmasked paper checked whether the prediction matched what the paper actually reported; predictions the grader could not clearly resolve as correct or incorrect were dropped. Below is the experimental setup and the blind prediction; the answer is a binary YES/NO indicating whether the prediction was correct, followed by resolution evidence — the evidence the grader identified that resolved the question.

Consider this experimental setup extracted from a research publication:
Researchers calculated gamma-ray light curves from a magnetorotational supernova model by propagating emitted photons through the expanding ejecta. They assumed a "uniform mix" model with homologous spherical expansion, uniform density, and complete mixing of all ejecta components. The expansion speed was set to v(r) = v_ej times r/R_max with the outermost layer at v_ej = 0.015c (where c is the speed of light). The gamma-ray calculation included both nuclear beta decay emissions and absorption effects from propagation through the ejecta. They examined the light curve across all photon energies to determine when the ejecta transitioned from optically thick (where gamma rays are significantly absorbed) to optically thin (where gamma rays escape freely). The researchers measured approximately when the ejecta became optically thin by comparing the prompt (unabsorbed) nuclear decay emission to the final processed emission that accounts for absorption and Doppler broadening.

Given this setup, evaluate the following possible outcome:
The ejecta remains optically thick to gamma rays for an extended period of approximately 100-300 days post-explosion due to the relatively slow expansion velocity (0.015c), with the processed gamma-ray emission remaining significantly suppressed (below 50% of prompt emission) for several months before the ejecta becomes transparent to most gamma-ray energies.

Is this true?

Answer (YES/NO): NO